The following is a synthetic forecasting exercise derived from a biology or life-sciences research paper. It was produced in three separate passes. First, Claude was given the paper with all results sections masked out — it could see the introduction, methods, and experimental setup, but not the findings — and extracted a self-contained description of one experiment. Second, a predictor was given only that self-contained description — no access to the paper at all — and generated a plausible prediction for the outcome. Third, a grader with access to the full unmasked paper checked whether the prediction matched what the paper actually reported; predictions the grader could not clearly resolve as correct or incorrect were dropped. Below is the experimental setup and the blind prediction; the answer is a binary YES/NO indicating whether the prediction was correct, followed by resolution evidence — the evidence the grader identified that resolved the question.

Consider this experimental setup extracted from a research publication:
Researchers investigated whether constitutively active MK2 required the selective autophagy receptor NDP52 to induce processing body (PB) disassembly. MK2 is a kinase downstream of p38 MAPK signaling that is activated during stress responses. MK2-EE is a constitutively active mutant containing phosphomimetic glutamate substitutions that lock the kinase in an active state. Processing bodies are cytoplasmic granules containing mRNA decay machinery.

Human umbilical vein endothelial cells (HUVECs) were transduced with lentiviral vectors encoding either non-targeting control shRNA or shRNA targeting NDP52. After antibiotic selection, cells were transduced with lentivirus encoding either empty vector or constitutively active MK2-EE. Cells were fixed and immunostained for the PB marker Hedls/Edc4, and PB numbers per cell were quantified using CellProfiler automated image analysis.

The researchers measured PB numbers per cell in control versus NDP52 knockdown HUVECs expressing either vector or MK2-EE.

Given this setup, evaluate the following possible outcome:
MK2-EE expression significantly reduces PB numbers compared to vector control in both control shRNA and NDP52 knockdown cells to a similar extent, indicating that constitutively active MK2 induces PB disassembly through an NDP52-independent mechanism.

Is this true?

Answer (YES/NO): YES